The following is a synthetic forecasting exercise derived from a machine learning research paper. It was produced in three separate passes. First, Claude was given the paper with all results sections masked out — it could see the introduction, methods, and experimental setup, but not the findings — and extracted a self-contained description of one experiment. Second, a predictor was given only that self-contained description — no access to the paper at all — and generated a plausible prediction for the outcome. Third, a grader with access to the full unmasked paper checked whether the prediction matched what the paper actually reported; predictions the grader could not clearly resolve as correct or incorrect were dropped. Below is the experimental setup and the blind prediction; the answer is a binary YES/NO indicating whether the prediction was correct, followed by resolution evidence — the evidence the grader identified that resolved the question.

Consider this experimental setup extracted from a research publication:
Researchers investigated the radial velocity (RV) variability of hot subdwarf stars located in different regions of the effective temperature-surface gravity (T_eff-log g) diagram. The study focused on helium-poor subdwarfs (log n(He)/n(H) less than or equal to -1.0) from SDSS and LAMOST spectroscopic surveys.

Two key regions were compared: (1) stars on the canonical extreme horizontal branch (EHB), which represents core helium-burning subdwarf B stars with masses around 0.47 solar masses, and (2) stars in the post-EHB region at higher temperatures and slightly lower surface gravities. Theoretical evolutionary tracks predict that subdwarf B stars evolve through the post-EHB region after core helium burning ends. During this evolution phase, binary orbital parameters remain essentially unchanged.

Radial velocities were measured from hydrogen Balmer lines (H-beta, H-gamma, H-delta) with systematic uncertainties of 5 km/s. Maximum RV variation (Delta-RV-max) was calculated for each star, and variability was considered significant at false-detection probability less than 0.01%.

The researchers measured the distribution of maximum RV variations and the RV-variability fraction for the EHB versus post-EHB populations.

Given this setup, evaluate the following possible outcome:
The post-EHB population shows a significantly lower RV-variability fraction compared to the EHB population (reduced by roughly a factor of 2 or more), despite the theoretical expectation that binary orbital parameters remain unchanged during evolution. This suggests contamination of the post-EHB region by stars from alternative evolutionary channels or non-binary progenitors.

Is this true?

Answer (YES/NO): NO